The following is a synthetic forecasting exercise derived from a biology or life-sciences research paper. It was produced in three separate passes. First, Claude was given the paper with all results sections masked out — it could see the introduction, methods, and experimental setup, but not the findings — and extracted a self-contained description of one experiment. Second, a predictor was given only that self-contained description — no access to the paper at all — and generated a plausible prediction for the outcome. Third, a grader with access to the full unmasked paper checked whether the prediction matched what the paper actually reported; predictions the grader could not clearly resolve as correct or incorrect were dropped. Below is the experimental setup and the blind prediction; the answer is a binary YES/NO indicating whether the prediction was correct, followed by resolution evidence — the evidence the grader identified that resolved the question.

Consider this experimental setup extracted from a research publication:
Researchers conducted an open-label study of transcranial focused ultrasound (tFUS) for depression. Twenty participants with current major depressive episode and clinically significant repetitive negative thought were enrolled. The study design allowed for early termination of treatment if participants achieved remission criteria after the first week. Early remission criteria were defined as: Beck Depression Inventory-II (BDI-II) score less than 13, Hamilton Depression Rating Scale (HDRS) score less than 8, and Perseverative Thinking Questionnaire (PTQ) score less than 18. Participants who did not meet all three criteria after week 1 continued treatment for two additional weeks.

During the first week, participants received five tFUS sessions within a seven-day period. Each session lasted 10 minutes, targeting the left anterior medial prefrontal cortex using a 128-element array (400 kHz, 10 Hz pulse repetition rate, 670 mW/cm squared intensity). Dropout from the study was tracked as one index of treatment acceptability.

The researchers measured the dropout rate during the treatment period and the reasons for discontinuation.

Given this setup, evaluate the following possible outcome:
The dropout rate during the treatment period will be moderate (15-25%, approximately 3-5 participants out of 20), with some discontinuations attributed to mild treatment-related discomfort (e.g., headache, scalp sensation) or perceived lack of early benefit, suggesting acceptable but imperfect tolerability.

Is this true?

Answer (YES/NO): NO